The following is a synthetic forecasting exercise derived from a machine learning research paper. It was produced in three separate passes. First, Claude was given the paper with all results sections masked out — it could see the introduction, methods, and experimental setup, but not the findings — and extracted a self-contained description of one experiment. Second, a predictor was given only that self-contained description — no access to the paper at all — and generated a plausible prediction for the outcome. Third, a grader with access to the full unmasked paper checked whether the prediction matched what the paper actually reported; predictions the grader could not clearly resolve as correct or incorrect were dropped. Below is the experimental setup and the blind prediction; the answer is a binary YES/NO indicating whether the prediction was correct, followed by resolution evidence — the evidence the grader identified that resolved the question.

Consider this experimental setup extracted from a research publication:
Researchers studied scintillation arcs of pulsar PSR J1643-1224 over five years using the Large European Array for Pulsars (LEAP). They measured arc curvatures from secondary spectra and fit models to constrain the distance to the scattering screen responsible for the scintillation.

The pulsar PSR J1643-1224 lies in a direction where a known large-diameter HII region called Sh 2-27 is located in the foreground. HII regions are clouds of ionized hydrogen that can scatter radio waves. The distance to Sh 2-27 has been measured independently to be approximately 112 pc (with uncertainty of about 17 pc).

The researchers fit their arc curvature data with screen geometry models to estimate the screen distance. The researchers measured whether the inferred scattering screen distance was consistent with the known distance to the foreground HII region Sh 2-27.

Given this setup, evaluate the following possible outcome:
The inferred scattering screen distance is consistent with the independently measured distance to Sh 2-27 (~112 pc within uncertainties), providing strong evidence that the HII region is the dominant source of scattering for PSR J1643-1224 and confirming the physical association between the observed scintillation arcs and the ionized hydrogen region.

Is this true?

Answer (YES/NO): YES